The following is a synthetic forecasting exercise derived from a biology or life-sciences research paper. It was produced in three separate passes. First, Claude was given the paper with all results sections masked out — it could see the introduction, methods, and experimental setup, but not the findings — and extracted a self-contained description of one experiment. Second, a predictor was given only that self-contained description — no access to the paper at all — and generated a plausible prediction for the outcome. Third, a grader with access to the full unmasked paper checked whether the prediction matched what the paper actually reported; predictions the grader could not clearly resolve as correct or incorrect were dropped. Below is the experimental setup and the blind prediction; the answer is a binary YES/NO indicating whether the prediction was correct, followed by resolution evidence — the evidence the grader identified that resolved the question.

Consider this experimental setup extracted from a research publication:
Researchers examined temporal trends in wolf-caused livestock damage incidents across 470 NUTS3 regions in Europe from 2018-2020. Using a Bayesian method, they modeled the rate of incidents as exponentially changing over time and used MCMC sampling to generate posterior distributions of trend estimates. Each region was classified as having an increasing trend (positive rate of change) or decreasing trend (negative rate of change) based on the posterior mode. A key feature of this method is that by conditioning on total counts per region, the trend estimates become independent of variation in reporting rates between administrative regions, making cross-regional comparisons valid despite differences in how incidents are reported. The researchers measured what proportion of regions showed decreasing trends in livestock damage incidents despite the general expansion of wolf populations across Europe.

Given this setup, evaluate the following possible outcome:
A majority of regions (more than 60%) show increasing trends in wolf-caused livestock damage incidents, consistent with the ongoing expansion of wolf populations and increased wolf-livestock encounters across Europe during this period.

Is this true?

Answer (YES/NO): YES